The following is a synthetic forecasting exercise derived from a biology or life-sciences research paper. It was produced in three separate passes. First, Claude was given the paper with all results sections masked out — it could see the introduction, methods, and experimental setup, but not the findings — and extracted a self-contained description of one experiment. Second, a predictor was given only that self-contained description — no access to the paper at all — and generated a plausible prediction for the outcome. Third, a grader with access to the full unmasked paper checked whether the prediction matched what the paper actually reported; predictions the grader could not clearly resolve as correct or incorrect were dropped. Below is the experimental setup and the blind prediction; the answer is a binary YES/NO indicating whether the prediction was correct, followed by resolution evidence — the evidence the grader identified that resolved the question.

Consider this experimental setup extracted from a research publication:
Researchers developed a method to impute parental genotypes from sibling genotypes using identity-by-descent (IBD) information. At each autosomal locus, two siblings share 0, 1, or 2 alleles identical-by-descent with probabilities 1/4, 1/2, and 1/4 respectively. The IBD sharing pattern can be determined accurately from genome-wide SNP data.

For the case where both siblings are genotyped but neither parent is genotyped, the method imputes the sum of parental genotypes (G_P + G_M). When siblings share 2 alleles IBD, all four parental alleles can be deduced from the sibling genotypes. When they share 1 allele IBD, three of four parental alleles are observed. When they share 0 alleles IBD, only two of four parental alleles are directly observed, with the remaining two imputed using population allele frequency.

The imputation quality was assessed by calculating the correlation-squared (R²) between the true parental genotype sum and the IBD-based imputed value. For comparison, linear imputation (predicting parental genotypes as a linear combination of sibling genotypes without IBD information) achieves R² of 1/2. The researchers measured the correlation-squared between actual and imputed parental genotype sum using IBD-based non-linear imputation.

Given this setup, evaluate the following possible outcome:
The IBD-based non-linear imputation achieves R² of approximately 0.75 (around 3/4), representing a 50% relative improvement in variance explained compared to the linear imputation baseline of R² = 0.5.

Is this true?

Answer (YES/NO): YES